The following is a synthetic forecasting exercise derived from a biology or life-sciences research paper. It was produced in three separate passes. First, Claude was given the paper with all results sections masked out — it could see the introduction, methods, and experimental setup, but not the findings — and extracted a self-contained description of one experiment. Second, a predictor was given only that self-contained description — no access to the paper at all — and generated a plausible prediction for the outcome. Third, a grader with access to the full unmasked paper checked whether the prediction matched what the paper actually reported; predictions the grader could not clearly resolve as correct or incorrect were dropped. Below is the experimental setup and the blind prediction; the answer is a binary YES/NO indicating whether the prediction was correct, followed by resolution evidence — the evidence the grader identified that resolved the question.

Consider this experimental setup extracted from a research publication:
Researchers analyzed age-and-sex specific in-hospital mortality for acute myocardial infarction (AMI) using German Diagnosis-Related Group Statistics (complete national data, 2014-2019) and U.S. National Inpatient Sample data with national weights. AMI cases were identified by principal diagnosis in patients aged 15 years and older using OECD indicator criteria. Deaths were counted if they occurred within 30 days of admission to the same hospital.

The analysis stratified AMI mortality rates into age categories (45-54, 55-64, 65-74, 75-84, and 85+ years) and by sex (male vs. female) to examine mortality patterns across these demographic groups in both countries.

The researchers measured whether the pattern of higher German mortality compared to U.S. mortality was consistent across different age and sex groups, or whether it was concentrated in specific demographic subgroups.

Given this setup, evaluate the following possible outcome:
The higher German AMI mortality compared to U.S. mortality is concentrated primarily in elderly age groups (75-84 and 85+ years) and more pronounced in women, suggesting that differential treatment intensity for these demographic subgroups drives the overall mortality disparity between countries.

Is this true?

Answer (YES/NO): NO